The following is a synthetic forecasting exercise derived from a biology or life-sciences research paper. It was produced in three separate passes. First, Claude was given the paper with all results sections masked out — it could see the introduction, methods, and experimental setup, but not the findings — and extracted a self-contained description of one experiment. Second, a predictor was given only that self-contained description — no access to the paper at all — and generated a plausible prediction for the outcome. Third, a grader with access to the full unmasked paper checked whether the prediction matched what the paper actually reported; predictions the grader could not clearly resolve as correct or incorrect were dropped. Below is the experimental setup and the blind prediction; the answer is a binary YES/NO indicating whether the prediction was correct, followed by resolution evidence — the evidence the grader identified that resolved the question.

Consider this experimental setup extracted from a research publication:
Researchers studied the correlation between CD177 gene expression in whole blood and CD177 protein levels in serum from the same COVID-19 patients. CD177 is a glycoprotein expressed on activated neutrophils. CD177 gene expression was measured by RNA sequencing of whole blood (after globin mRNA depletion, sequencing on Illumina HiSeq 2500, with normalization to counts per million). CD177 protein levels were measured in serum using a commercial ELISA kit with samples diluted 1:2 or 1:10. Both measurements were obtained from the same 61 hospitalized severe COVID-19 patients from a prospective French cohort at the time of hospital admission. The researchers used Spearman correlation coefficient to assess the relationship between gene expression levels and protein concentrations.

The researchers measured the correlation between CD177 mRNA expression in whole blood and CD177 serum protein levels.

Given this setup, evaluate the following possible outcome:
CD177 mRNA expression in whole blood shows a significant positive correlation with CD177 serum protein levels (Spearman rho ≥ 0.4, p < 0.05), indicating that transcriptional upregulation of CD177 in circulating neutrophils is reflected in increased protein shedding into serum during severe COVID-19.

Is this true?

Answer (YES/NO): NO